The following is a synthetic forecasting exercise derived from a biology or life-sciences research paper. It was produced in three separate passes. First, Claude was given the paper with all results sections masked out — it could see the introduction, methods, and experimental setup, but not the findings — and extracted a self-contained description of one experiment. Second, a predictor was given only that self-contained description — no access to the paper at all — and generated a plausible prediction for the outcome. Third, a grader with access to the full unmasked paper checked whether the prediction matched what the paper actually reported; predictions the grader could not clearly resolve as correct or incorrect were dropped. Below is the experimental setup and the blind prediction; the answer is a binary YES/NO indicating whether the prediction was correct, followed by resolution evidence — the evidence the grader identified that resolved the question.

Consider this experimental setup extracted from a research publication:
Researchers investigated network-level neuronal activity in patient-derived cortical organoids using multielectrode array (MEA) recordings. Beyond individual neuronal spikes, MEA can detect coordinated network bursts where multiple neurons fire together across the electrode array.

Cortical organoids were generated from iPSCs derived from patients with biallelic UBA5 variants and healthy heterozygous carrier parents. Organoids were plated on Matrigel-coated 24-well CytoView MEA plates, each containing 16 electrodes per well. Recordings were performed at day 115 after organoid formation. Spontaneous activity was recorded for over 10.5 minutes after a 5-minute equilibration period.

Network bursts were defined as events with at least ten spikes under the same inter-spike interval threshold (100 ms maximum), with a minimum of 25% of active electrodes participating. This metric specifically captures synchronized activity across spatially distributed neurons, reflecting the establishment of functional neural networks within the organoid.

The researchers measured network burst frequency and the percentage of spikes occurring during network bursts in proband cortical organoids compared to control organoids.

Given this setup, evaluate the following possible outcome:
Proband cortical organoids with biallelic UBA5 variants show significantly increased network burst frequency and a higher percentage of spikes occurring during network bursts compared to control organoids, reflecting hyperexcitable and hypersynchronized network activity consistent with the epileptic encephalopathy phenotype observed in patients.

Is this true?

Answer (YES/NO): NO